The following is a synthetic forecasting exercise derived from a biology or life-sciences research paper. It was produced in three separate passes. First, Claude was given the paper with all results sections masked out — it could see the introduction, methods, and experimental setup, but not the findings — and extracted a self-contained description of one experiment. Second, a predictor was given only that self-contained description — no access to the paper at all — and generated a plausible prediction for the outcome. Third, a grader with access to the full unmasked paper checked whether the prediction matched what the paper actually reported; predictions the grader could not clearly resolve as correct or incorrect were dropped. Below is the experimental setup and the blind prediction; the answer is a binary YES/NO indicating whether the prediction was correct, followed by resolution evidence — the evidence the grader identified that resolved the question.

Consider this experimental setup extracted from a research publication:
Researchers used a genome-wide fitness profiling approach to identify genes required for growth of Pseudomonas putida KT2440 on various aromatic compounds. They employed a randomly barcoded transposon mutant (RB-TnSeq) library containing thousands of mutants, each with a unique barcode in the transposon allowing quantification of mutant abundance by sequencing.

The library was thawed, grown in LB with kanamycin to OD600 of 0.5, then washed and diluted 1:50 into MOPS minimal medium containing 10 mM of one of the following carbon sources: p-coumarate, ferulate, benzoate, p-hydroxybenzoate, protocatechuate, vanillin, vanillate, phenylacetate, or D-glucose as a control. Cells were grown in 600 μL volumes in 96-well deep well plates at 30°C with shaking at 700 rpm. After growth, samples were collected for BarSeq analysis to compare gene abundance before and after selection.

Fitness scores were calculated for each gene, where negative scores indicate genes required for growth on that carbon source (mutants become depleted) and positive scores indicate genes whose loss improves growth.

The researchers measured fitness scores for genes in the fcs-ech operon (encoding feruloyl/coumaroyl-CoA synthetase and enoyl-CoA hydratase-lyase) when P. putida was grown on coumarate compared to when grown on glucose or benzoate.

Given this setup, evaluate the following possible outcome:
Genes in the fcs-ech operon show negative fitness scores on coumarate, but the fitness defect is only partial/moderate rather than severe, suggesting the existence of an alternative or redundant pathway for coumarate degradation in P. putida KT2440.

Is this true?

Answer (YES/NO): NO